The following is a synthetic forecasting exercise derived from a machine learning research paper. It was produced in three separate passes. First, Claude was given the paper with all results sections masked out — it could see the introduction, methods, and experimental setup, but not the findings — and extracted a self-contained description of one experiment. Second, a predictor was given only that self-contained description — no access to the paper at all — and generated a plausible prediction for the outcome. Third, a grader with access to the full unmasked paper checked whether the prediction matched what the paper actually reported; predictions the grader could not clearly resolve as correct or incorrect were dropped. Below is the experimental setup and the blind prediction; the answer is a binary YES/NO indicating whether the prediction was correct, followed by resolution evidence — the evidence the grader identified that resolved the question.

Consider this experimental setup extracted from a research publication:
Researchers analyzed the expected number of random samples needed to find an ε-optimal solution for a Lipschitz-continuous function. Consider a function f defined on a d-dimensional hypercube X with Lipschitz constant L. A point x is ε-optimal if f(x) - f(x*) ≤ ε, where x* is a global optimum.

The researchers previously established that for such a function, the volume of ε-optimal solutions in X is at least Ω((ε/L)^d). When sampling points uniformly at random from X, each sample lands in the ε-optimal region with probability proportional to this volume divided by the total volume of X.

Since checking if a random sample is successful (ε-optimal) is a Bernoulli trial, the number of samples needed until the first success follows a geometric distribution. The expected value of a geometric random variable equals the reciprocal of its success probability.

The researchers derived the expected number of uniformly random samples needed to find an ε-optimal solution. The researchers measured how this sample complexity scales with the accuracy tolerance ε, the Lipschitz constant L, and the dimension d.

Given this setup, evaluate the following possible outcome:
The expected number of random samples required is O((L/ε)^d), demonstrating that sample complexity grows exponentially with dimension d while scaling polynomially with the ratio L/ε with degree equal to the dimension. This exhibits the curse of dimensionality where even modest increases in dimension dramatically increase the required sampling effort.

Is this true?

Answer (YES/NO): YES